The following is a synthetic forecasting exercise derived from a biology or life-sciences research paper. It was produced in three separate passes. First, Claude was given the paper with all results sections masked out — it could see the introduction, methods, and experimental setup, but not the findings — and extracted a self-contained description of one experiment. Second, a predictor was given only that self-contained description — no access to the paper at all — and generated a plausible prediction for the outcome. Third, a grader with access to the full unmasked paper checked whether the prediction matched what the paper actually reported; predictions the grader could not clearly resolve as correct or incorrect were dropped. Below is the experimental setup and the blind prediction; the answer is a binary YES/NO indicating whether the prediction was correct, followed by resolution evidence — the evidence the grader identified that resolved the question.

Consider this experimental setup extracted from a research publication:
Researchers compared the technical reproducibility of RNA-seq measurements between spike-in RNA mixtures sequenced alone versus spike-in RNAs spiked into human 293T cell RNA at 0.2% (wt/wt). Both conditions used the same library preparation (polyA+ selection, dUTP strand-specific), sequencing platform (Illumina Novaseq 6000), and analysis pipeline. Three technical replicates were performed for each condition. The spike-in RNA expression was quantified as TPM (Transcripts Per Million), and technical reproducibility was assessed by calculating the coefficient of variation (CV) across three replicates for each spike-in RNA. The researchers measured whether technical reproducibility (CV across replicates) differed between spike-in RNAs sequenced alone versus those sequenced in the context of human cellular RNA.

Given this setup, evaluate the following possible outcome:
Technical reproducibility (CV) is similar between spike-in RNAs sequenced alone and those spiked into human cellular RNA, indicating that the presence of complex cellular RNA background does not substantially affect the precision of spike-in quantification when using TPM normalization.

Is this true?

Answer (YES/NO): YES